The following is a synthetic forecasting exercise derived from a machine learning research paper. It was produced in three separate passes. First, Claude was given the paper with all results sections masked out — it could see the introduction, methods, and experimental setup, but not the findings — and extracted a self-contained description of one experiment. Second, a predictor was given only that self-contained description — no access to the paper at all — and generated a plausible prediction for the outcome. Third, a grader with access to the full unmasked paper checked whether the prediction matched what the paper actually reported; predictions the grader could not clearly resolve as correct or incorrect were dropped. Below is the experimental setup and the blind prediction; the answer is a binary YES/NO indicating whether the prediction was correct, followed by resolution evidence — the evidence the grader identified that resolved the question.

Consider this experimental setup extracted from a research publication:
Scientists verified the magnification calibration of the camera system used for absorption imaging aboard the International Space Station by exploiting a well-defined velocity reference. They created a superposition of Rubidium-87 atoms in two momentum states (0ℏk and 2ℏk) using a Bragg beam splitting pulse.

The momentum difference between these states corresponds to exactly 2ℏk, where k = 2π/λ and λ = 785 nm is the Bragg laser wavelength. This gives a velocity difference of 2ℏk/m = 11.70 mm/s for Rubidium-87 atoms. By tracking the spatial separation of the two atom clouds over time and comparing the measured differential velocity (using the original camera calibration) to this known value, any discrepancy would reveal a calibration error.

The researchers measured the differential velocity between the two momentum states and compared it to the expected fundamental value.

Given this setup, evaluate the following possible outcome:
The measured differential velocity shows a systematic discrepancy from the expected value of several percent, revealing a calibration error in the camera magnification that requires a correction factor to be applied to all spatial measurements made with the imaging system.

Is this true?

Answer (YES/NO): YES